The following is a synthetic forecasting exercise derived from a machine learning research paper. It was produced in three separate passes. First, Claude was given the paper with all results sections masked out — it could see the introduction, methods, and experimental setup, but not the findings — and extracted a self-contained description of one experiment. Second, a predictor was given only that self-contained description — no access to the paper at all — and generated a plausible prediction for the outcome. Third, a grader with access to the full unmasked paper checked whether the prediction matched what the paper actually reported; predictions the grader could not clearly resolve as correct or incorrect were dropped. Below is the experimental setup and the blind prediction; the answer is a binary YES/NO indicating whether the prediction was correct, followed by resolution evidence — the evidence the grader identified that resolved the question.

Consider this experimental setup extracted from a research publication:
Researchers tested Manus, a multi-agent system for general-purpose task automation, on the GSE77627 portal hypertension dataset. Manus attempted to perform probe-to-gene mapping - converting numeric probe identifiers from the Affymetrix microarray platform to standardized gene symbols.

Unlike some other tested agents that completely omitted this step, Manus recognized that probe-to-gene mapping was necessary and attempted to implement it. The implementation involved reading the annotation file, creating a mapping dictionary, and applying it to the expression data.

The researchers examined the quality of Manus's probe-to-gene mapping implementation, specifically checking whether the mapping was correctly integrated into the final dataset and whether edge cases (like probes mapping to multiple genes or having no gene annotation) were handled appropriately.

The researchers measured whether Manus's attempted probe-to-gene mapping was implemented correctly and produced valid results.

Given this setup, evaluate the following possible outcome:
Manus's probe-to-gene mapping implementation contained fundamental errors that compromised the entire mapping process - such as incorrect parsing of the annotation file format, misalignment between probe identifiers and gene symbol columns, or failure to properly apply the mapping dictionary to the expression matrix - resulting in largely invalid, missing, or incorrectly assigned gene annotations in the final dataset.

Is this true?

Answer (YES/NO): NO